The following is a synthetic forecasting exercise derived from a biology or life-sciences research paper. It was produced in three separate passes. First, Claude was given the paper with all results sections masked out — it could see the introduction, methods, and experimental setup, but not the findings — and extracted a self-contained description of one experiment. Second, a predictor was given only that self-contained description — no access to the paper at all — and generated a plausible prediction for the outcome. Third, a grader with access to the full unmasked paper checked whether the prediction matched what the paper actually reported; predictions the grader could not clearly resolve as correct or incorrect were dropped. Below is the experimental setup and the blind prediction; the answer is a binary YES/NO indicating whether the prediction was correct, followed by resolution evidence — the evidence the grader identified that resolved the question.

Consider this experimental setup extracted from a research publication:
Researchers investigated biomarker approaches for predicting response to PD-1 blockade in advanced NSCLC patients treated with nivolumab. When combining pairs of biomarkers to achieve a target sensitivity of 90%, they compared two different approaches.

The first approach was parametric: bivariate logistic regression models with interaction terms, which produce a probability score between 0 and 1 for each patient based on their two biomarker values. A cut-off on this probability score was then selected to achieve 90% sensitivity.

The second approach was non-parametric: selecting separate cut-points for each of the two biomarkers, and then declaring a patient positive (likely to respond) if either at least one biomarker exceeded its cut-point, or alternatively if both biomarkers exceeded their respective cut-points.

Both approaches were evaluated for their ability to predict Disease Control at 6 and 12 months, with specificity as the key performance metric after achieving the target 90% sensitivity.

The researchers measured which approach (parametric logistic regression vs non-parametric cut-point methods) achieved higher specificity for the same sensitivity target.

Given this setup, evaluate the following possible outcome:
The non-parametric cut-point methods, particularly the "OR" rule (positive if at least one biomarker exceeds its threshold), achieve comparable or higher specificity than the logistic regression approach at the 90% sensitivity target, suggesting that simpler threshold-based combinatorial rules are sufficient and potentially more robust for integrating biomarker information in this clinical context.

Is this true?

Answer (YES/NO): NO